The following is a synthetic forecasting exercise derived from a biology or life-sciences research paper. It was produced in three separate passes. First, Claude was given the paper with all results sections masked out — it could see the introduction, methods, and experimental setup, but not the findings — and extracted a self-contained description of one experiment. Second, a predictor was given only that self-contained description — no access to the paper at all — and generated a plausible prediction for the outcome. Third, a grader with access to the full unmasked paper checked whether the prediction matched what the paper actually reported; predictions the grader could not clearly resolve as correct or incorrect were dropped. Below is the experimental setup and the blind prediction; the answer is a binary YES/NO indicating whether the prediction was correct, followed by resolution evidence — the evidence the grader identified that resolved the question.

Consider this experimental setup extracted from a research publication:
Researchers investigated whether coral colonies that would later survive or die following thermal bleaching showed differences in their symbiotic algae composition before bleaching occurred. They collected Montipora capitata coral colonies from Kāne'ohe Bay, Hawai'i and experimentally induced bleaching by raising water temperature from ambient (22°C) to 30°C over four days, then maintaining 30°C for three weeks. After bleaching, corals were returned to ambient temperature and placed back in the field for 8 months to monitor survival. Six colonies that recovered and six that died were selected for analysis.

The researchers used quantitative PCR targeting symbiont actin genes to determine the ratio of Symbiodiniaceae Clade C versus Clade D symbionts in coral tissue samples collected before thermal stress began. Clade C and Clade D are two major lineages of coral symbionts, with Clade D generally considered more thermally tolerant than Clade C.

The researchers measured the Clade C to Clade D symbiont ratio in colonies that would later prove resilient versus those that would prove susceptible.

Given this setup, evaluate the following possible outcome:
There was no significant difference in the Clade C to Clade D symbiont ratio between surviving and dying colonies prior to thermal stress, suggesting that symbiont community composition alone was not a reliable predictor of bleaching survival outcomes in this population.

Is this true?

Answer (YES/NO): YES